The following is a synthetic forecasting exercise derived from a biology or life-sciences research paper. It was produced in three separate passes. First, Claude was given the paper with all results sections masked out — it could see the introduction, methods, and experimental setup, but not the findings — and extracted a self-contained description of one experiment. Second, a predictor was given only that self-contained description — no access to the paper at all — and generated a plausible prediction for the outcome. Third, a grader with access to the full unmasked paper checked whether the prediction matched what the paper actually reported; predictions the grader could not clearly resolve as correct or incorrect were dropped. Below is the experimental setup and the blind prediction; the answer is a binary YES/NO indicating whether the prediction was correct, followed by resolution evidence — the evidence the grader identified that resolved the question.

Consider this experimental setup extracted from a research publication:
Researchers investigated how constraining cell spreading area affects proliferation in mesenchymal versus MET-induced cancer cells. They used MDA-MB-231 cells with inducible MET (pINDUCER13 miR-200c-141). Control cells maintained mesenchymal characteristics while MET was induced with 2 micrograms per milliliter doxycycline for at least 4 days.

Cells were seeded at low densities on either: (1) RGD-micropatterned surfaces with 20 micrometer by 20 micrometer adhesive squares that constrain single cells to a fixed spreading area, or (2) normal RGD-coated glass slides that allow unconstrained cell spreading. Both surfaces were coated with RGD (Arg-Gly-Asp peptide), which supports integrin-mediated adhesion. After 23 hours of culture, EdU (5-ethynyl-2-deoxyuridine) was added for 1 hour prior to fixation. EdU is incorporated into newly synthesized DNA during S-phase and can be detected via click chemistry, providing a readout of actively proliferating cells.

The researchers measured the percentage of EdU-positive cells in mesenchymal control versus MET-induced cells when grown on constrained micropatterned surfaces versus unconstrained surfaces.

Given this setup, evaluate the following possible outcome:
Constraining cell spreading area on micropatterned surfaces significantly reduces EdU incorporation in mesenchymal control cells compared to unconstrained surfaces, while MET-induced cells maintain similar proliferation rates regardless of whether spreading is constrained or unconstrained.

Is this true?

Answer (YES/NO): NO